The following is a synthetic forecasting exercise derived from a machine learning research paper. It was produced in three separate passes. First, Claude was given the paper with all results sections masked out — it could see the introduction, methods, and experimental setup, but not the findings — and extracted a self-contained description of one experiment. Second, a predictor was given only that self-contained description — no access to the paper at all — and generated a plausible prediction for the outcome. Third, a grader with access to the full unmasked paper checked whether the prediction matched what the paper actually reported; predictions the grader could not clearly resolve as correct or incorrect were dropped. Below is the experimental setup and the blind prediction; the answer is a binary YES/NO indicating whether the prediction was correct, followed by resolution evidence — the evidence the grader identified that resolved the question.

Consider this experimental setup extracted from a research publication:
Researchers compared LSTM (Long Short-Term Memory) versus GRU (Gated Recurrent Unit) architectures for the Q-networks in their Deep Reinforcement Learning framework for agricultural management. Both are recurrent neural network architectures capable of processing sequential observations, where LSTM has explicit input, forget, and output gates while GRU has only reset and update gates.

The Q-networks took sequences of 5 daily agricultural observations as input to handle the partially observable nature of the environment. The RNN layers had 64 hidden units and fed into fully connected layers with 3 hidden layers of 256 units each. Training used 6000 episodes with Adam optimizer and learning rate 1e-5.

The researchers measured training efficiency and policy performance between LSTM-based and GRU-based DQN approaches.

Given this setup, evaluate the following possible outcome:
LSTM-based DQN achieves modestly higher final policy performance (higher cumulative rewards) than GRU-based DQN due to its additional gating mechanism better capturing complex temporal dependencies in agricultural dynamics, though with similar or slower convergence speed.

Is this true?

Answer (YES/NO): NO